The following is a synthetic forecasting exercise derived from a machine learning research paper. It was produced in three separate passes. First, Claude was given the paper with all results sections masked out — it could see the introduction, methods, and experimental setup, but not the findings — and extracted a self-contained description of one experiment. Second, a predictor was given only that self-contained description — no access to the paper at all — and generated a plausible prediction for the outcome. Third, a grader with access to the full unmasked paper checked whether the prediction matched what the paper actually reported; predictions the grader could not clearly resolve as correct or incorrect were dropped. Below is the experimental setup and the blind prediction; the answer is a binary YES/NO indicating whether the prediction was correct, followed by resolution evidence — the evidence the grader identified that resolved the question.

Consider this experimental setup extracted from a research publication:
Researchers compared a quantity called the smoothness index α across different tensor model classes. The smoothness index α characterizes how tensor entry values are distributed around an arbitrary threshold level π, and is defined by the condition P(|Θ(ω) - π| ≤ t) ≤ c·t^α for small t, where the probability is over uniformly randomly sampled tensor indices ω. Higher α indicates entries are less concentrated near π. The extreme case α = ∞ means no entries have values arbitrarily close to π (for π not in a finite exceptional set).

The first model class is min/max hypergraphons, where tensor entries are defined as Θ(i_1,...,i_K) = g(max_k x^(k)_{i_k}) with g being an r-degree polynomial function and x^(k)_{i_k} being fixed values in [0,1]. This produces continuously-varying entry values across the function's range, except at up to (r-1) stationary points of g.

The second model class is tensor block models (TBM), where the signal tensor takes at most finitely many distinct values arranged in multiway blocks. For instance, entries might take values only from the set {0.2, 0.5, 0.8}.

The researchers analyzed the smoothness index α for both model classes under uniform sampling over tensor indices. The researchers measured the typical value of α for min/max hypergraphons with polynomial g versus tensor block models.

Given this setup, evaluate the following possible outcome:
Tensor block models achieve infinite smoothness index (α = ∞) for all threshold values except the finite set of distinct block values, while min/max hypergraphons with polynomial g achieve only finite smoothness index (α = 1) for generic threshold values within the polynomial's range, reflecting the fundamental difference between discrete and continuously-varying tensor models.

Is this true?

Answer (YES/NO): YES